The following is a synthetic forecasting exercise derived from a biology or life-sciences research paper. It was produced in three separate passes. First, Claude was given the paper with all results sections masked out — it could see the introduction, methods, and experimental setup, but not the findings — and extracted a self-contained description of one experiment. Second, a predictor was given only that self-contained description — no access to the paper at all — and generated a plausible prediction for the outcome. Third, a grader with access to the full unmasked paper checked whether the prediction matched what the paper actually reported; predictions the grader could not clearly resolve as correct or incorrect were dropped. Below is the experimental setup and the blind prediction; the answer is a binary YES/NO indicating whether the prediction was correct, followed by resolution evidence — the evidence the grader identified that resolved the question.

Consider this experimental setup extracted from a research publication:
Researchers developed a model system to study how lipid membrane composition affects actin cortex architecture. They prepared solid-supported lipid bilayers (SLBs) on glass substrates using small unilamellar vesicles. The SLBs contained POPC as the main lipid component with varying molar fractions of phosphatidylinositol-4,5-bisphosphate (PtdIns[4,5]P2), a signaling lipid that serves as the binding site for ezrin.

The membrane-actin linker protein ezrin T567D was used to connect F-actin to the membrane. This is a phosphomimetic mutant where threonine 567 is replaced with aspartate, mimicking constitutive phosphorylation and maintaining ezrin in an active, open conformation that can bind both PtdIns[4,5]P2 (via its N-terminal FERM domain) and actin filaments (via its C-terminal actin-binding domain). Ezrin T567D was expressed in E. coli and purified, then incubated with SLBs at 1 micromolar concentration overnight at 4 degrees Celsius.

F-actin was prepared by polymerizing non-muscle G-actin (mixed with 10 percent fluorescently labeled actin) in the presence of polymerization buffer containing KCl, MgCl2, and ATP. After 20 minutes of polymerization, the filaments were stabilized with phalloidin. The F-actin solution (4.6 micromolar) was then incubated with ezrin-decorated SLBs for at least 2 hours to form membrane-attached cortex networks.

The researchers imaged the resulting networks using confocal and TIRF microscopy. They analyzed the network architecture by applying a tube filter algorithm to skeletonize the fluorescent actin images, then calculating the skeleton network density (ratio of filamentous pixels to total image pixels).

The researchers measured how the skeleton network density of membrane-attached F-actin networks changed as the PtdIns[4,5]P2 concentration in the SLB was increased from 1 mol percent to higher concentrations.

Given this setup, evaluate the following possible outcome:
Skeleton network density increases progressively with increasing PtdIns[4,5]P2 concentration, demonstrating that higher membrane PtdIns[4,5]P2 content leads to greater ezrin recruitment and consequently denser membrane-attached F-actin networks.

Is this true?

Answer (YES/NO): YES